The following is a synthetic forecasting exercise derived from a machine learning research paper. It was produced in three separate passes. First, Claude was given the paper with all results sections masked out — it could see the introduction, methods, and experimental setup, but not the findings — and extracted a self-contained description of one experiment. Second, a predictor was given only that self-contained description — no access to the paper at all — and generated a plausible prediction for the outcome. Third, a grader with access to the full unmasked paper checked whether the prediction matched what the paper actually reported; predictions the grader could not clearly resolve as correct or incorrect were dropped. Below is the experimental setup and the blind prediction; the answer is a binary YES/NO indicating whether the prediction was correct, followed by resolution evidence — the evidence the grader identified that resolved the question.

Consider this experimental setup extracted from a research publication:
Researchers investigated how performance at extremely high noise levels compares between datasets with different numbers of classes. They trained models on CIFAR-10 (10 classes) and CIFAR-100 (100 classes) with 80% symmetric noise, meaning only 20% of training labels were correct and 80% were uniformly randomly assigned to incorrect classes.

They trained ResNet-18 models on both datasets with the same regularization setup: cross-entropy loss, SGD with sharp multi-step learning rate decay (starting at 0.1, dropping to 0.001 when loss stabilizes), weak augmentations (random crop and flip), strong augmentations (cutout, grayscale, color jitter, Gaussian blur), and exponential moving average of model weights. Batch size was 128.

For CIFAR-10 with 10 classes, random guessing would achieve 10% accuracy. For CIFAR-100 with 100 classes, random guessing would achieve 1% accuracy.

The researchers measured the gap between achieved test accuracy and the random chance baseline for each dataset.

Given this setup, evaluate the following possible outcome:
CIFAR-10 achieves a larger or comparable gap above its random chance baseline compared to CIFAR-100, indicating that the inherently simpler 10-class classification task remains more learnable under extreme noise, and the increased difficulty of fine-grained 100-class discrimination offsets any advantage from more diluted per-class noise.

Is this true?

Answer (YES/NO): YES